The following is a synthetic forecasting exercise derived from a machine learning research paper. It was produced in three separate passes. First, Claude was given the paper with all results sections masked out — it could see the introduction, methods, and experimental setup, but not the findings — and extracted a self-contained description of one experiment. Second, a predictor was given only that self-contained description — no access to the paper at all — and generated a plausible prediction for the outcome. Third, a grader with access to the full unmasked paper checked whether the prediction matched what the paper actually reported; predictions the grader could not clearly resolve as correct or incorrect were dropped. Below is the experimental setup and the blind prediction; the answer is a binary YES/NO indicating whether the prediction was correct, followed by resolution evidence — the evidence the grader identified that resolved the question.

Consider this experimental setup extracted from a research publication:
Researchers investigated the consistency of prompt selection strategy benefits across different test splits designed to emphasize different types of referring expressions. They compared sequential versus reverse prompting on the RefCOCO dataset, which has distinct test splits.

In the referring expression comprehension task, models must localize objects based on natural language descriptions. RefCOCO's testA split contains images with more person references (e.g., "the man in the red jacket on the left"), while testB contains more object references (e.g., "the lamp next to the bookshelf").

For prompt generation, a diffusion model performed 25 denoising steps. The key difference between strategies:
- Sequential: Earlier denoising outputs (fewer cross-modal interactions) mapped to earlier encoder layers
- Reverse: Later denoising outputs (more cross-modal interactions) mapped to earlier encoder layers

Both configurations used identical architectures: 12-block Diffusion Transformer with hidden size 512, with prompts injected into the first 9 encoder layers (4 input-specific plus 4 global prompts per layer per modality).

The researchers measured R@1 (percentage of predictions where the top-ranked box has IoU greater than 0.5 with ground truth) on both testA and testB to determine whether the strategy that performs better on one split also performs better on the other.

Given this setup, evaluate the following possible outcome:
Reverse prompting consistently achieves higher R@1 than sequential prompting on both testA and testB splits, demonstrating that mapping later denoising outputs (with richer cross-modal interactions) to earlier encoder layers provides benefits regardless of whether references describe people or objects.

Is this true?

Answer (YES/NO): YES